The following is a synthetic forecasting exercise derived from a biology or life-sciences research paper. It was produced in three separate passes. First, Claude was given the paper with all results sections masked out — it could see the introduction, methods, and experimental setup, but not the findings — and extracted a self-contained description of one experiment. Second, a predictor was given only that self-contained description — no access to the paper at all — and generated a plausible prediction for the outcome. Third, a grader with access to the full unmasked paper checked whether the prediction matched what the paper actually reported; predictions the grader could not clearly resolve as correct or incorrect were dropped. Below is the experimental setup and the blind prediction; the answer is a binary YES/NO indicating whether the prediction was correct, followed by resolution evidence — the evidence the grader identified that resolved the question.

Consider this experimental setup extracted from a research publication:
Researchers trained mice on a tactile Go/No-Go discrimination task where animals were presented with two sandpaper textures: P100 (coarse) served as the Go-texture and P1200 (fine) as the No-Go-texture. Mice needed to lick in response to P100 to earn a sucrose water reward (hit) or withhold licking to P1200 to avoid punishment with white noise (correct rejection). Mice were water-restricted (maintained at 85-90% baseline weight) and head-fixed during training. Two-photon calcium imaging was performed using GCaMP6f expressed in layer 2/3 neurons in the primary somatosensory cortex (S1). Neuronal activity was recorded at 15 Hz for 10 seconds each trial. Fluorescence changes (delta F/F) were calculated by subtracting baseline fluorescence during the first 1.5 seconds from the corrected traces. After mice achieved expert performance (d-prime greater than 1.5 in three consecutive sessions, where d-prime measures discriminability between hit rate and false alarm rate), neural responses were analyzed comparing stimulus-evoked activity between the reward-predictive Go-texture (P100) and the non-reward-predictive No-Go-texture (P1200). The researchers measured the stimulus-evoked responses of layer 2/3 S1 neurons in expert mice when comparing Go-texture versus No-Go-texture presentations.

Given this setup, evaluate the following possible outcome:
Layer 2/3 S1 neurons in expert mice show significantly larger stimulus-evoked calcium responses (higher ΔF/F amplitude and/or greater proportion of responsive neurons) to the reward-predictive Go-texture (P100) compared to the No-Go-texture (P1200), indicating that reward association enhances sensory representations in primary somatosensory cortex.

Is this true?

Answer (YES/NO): YES